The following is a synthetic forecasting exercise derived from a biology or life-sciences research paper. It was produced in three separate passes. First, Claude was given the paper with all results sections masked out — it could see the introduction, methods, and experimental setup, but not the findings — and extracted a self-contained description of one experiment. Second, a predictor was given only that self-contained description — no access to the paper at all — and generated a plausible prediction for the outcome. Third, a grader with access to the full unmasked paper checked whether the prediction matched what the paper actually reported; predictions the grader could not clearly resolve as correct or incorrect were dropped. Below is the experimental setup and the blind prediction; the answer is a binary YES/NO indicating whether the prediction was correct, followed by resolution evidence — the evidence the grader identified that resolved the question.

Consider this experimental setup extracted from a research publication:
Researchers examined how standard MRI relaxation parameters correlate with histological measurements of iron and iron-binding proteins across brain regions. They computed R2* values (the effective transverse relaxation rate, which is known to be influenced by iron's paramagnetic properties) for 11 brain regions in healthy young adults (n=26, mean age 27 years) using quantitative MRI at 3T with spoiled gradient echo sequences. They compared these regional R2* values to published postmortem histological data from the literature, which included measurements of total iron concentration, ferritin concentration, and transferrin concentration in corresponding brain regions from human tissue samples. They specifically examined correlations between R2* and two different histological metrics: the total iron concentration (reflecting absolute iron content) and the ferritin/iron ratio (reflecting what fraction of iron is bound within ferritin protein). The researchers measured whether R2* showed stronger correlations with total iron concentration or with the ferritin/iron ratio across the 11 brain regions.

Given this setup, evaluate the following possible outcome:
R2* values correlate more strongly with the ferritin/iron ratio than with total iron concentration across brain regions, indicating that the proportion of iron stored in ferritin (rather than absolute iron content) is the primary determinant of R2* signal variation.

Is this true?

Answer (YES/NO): NO